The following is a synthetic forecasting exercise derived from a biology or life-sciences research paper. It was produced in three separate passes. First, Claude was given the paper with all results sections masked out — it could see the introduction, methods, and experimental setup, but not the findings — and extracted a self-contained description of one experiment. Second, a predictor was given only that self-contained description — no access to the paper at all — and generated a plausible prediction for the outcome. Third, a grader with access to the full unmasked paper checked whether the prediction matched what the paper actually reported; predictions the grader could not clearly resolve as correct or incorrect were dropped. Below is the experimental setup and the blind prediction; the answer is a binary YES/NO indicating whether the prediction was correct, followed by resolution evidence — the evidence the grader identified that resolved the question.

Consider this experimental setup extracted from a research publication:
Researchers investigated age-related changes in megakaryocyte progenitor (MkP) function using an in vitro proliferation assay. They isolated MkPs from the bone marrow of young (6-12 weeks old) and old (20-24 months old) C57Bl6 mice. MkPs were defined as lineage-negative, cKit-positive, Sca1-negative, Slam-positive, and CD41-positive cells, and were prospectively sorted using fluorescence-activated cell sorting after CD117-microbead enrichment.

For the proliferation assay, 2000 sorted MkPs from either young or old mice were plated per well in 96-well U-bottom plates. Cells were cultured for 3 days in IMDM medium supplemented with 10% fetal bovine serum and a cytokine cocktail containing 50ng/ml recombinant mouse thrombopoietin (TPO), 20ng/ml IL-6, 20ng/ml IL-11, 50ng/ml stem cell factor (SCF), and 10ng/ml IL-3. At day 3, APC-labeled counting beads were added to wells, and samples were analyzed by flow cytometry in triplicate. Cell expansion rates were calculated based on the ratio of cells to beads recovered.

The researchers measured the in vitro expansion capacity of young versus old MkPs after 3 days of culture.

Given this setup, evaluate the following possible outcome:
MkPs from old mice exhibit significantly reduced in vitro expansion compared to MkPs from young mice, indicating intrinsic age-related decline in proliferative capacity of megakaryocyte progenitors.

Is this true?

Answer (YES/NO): NO